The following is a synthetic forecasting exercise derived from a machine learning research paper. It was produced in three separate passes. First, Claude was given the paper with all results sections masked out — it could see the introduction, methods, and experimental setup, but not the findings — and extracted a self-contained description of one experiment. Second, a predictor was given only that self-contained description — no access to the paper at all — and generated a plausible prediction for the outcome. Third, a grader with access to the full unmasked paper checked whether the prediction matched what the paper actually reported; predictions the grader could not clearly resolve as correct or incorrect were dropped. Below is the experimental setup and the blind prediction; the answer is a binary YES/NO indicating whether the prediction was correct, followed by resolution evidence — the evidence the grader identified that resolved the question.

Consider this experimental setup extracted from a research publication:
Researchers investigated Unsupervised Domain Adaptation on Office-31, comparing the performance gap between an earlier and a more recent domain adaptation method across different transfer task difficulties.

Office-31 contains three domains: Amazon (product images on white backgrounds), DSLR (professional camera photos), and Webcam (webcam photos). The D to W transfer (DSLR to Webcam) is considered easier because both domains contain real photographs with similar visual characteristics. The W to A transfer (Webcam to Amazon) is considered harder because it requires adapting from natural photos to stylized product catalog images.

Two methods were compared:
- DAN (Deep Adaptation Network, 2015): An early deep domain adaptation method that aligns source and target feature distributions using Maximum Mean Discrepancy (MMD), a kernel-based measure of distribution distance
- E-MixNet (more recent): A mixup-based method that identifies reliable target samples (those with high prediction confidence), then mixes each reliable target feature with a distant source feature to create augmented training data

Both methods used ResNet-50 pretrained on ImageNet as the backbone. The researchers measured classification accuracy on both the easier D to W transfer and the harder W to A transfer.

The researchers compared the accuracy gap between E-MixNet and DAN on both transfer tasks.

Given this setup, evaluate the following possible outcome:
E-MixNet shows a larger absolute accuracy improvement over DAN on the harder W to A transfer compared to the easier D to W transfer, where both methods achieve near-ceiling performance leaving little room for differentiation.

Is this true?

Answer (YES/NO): YES